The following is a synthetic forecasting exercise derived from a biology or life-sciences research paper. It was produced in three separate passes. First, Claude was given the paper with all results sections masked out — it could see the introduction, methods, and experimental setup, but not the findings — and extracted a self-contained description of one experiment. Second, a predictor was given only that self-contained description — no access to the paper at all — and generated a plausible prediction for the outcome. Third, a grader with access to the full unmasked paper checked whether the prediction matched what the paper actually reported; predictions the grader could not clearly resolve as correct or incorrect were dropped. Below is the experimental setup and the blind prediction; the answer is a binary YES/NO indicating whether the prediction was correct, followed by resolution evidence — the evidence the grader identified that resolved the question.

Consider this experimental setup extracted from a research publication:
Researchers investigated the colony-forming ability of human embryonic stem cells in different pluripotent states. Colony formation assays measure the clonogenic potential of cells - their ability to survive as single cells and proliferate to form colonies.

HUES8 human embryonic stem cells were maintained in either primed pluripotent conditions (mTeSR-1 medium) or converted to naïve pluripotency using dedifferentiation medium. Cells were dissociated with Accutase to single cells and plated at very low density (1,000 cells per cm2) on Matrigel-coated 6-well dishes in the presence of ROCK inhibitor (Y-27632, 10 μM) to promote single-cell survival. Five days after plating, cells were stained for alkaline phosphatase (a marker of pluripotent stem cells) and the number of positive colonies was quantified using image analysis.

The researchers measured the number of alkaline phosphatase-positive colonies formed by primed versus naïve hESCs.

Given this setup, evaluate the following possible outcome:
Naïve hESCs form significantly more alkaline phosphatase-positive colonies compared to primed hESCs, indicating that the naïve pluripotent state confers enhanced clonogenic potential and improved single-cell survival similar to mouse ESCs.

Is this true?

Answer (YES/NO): YES